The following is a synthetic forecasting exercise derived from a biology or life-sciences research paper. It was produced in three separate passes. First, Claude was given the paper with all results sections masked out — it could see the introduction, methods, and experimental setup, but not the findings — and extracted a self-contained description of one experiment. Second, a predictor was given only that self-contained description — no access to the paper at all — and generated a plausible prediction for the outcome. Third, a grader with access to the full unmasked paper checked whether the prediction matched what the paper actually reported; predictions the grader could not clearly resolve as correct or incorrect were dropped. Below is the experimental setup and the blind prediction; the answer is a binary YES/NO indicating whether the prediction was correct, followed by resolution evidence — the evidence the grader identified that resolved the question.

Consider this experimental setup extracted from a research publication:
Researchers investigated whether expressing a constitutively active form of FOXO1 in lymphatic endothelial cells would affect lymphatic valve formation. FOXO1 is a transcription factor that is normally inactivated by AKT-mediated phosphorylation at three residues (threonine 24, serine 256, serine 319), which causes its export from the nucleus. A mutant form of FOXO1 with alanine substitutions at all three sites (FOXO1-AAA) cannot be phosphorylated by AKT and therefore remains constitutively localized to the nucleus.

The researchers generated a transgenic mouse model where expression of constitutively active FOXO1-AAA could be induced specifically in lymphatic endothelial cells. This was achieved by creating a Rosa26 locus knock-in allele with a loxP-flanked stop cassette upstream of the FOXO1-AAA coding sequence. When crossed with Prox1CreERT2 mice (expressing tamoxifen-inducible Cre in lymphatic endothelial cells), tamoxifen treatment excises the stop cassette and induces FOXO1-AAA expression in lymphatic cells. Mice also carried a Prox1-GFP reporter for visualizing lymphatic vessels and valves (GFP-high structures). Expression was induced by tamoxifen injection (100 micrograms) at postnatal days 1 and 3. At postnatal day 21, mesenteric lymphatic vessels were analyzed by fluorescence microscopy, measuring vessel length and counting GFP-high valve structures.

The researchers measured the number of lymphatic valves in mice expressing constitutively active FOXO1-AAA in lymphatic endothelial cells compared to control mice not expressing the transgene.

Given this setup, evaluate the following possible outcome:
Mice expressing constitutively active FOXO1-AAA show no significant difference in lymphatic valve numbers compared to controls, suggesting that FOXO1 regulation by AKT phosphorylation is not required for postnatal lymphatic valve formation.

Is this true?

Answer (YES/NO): NO